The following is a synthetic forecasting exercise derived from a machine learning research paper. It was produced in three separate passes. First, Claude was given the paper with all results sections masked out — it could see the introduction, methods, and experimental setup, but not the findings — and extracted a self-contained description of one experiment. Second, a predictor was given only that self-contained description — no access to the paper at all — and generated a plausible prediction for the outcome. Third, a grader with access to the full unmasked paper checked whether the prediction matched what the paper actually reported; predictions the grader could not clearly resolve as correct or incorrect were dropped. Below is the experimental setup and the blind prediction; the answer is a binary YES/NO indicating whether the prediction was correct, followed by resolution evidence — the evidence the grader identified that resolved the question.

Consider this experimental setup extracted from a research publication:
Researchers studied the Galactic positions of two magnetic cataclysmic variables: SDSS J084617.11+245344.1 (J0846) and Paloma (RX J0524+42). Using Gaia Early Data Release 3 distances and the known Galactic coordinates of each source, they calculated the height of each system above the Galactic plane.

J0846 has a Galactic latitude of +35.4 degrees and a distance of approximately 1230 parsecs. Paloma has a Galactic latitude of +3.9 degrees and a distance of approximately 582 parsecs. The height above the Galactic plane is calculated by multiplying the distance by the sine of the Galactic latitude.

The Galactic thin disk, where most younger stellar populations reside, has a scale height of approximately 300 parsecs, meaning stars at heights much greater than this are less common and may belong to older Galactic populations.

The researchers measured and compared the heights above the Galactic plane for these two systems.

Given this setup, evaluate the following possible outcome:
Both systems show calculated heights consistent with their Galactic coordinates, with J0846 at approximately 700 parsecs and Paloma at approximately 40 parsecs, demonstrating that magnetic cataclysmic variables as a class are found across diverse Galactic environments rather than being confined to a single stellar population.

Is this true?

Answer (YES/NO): NO